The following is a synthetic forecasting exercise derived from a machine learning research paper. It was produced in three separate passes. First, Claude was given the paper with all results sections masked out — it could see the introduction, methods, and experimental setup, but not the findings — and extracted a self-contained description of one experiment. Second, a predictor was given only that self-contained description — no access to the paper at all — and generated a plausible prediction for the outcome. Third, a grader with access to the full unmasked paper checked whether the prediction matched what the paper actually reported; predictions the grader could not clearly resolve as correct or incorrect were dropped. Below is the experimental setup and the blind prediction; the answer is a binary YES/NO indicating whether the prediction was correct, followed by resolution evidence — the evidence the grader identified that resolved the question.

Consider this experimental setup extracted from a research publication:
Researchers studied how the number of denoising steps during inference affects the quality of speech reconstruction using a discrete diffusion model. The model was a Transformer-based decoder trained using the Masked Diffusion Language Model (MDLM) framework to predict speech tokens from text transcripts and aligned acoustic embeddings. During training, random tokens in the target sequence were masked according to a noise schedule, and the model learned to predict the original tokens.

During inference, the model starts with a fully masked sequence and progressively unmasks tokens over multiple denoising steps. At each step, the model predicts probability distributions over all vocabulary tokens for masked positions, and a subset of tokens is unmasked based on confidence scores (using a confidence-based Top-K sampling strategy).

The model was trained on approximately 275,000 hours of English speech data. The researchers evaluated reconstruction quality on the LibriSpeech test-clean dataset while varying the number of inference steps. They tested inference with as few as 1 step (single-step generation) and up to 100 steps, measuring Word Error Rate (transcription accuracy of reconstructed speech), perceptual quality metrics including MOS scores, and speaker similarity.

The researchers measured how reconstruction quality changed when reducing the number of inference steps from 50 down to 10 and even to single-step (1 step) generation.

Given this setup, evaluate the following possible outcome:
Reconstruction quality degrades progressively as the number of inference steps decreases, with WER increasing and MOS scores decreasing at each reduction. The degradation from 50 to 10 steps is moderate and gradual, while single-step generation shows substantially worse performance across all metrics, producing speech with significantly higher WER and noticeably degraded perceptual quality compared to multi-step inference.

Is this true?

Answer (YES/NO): NO